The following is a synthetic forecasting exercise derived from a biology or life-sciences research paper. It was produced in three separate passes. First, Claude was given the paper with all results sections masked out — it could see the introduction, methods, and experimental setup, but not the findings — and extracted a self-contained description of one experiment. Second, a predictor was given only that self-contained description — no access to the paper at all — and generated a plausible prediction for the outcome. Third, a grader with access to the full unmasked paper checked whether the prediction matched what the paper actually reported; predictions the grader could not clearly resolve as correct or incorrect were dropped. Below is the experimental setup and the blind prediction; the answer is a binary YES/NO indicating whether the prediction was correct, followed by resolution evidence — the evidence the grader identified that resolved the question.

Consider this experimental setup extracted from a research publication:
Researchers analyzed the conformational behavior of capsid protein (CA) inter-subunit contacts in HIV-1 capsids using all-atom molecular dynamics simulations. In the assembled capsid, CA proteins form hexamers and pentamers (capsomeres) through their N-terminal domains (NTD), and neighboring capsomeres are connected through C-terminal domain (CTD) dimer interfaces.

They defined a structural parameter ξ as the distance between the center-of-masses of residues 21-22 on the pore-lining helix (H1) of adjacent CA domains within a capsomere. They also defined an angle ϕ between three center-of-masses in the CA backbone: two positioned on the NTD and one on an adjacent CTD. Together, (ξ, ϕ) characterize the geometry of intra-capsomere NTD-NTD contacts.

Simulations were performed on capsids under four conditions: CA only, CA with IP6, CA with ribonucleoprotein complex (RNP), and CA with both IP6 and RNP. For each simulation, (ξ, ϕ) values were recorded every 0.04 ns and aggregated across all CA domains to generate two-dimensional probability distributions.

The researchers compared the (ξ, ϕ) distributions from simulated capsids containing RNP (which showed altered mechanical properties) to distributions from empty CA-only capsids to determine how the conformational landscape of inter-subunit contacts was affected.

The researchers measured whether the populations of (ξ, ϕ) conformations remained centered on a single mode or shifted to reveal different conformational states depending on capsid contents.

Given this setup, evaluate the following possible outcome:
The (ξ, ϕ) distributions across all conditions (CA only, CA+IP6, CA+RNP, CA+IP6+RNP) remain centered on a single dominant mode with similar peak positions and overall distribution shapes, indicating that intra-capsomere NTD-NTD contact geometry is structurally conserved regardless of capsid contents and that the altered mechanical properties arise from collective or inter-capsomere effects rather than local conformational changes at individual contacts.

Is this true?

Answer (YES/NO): NO